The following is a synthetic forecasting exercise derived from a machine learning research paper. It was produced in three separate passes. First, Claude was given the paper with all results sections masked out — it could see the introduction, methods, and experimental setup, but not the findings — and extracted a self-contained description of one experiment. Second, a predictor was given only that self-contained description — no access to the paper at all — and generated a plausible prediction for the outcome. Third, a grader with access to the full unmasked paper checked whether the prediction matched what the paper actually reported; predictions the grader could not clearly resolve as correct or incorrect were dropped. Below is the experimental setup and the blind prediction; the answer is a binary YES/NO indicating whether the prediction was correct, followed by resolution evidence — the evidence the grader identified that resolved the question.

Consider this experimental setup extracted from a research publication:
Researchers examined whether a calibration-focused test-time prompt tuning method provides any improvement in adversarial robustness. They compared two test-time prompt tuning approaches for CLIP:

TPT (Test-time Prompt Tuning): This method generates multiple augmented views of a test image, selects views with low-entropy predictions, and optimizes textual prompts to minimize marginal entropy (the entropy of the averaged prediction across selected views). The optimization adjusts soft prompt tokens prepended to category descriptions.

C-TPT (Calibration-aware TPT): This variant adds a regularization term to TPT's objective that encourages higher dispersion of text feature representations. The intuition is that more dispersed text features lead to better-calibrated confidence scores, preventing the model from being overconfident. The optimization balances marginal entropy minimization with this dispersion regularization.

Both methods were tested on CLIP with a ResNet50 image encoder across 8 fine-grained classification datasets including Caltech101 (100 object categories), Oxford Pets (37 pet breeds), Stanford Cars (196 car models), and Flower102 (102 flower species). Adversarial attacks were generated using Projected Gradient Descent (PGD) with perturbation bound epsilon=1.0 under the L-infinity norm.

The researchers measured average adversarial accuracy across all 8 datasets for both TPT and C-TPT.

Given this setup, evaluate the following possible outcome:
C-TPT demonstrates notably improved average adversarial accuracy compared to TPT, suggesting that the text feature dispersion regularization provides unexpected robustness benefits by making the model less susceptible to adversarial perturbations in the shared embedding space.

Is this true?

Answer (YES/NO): NO